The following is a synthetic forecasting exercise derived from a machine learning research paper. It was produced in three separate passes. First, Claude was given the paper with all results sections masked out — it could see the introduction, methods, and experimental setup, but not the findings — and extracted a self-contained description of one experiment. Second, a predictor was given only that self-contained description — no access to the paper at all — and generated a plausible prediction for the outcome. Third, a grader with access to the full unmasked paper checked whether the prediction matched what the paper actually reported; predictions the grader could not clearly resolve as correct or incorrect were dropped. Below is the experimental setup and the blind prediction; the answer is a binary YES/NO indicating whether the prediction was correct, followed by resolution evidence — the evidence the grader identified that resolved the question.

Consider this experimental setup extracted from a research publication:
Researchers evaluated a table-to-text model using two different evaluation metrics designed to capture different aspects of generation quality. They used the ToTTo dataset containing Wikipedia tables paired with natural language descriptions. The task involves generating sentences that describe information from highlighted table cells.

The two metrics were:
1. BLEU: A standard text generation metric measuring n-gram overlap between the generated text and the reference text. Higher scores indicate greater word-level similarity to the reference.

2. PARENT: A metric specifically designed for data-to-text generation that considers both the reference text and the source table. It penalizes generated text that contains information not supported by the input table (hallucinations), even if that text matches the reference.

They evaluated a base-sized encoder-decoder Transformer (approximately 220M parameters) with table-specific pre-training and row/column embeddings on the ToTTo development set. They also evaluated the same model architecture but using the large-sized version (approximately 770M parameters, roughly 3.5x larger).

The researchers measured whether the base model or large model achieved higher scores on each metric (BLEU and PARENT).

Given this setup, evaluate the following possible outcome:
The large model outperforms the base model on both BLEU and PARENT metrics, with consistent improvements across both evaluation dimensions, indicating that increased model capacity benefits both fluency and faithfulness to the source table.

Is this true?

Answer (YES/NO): NO